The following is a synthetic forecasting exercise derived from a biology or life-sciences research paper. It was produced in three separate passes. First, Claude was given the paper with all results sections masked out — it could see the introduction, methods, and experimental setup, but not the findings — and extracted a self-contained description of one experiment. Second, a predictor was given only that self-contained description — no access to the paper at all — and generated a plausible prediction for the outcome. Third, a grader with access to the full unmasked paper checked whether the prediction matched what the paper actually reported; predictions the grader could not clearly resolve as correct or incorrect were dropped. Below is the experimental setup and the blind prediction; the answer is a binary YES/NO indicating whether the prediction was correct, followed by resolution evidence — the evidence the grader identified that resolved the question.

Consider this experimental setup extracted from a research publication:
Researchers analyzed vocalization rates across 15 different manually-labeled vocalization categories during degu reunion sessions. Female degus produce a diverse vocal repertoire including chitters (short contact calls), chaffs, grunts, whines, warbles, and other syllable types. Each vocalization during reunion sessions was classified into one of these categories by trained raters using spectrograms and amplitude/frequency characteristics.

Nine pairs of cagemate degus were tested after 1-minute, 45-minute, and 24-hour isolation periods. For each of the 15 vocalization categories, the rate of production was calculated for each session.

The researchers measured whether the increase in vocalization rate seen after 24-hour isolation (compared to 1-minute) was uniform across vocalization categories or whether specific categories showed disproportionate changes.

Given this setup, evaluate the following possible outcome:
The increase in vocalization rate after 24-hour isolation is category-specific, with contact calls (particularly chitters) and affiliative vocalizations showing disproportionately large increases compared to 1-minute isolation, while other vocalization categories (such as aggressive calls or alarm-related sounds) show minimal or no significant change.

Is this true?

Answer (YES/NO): NO